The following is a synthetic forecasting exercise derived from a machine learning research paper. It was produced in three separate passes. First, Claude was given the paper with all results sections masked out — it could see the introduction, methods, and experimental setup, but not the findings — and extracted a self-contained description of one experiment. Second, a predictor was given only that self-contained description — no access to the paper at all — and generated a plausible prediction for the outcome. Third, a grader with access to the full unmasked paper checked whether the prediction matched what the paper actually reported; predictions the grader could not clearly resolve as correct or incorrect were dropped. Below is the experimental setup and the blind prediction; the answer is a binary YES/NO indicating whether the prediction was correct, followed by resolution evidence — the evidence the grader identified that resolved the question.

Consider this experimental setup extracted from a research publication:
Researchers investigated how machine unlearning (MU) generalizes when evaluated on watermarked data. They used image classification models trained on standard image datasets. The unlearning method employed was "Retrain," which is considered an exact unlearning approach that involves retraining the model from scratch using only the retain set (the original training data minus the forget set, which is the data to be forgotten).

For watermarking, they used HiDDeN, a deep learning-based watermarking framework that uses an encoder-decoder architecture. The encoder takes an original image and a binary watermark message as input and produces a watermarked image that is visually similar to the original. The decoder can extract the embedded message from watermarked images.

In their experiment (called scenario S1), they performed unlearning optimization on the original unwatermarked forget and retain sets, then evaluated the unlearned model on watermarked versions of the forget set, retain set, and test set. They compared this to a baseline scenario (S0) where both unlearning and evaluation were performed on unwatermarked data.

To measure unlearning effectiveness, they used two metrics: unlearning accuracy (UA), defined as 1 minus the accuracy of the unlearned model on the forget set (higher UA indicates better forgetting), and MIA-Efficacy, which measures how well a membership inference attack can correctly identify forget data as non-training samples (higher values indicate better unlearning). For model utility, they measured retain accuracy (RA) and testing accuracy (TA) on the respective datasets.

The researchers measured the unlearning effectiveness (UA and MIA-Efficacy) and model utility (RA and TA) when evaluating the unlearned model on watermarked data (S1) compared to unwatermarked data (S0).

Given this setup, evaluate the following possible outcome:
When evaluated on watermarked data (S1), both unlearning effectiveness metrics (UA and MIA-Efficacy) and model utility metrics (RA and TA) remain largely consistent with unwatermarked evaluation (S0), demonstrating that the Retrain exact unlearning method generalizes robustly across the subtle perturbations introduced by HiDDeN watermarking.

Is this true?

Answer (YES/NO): YES